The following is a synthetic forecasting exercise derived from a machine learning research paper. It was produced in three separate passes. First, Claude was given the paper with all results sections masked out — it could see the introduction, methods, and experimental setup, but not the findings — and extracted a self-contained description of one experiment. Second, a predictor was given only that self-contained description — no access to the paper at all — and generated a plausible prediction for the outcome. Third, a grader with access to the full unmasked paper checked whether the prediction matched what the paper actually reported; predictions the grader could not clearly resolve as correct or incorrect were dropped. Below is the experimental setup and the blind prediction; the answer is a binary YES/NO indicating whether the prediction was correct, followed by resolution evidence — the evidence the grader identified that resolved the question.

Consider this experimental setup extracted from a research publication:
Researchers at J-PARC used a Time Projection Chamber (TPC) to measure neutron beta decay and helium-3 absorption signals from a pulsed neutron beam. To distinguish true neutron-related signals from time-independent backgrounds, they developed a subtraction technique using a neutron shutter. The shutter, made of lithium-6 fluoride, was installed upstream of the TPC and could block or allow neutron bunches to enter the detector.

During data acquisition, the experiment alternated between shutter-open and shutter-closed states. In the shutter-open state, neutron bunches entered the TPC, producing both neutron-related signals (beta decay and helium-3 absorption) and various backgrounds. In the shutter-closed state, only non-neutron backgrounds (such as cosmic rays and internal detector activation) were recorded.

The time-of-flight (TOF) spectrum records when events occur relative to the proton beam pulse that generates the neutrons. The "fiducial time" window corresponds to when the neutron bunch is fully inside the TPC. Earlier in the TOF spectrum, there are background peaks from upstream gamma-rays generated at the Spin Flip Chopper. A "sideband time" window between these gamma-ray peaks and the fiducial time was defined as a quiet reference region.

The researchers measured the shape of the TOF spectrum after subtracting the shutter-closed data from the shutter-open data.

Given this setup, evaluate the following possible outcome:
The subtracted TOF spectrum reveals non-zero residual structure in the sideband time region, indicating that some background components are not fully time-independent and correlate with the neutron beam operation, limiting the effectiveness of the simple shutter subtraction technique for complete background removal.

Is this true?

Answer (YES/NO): NO